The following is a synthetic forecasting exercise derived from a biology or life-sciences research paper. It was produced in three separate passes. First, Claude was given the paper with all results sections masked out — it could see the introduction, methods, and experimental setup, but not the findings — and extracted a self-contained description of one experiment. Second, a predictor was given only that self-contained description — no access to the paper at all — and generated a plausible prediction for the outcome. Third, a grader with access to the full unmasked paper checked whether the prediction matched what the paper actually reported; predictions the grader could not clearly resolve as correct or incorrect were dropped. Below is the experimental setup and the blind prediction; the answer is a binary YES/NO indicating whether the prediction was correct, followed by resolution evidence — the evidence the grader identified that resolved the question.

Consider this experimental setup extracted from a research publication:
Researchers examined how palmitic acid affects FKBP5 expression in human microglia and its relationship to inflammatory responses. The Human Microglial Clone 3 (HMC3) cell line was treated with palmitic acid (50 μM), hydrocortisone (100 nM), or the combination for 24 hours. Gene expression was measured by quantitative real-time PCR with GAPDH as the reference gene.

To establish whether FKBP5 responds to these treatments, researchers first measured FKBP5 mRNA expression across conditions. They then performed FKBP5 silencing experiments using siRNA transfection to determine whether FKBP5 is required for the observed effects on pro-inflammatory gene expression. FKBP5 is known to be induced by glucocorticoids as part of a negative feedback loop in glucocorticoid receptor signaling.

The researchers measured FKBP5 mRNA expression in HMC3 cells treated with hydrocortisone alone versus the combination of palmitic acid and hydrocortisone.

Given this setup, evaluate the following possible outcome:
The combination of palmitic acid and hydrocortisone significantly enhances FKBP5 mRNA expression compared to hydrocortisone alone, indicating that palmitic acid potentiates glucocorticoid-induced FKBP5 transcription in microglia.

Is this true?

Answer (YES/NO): NO